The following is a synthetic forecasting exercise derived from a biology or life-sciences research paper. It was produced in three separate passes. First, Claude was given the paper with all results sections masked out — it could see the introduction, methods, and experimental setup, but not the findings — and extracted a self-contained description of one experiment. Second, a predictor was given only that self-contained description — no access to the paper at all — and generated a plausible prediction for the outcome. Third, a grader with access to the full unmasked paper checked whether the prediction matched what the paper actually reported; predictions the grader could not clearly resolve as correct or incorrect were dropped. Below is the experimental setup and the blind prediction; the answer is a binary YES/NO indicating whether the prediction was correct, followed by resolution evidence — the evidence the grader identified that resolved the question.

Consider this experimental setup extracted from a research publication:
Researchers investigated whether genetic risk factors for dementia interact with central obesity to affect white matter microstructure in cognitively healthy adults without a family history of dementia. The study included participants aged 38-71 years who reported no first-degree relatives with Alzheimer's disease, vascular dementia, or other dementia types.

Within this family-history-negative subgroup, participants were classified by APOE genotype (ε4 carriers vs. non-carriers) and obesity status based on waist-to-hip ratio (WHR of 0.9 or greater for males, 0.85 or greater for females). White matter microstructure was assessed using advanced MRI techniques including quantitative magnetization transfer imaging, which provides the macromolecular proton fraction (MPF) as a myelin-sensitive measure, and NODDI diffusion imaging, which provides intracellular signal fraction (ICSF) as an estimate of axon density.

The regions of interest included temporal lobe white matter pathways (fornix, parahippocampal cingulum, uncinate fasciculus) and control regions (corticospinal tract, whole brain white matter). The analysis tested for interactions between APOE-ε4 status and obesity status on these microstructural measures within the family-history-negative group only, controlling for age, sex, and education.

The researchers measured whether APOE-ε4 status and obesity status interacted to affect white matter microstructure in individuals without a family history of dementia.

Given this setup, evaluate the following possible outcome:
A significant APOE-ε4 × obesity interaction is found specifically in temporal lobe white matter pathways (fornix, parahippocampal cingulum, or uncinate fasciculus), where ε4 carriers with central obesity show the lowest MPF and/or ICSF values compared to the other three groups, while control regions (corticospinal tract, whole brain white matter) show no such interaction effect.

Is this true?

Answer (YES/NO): NO